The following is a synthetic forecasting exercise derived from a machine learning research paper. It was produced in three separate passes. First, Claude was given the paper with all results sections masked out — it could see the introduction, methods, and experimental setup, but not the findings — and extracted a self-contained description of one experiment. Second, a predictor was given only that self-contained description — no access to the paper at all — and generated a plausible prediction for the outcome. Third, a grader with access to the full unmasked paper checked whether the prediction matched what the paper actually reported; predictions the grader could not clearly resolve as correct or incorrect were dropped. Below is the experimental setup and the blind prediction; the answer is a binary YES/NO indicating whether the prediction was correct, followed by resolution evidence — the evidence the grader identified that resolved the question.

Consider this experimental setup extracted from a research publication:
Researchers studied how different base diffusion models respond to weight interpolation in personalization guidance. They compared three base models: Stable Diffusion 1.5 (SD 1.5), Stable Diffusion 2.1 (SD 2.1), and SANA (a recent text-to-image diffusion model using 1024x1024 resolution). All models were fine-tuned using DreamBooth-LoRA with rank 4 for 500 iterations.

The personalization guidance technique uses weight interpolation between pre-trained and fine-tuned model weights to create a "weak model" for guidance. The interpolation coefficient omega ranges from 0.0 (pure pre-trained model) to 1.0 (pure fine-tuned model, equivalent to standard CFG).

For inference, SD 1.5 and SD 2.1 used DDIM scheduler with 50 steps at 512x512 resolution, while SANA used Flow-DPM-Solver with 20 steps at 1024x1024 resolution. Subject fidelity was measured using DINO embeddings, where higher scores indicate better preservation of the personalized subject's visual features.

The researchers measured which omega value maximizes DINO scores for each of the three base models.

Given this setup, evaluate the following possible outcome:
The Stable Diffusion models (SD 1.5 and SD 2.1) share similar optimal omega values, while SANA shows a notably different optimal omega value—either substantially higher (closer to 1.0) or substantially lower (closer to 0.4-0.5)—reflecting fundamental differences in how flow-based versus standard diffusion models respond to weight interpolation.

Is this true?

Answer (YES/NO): NO